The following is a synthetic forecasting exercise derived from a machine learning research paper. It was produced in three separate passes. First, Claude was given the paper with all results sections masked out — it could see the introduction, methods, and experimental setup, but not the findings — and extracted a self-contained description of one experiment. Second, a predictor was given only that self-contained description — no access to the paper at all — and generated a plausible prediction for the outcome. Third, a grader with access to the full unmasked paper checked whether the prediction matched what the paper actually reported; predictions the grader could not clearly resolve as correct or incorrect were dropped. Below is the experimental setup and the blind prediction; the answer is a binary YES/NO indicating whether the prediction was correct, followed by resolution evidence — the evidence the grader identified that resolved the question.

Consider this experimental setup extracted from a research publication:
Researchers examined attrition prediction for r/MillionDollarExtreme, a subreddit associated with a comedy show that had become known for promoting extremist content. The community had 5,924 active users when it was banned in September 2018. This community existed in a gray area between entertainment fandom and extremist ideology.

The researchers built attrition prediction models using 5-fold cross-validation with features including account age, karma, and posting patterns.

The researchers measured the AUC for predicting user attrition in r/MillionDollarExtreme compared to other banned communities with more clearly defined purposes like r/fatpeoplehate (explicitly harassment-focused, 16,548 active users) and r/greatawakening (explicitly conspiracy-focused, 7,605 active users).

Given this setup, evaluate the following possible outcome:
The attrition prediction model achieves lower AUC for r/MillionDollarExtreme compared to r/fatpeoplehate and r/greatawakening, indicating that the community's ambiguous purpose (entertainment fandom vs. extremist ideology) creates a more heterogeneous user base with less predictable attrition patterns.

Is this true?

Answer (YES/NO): YES